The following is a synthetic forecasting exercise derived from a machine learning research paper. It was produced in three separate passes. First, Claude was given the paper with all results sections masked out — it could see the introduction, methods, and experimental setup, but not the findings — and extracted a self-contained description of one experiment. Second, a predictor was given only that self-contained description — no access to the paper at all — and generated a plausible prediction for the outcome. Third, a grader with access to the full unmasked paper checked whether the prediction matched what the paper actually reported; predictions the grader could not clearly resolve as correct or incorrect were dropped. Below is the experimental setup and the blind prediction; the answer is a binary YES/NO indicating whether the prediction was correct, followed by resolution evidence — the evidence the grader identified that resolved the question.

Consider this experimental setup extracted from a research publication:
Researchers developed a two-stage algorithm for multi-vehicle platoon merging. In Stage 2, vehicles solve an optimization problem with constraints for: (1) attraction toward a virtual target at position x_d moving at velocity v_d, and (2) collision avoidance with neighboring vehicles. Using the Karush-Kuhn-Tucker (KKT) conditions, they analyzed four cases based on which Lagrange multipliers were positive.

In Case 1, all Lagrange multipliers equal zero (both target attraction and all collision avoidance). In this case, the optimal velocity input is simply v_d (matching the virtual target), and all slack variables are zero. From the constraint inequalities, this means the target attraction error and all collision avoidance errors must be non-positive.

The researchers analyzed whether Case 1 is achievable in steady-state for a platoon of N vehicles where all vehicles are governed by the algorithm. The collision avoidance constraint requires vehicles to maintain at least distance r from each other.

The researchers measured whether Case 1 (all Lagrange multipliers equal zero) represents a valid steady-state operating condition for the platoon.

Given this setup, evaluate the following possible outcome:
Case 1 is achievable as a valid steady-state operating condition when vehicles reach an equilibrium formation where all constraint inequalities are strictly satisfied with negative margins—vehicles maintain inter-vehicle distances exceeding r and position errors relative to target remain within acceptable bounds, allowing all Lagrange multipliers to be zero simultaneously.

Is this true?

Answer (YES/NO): NO